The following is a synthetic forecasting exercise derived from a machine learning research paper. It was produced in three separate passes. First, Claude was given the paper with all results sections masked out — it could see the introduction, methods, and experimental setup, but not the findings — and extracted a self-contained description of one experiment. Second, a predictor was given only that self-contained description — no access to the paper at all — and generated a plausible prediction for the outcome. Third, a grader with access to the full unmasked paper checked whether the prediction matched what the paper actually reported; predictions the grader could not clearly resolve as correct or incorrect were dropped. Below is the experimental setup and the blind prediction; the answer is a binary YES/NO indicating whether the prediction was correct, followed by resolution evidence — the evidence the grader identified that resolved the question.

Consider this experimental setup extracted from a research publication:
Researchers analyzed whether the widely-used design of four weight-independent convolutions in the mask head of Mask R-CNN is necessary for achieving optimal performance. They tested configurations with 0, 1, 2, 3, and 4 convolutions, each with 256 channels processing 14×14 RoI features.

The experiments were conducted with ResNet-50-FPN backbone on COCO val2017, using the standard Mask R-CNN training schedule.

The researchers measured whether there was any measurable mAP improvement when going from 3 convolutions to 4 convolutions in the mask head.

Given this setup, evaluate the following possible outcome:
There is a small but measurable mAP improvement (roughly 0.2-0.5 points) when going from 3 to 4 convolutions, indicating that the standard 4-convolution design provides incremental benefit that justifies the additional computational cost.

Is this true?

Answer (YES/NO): NO